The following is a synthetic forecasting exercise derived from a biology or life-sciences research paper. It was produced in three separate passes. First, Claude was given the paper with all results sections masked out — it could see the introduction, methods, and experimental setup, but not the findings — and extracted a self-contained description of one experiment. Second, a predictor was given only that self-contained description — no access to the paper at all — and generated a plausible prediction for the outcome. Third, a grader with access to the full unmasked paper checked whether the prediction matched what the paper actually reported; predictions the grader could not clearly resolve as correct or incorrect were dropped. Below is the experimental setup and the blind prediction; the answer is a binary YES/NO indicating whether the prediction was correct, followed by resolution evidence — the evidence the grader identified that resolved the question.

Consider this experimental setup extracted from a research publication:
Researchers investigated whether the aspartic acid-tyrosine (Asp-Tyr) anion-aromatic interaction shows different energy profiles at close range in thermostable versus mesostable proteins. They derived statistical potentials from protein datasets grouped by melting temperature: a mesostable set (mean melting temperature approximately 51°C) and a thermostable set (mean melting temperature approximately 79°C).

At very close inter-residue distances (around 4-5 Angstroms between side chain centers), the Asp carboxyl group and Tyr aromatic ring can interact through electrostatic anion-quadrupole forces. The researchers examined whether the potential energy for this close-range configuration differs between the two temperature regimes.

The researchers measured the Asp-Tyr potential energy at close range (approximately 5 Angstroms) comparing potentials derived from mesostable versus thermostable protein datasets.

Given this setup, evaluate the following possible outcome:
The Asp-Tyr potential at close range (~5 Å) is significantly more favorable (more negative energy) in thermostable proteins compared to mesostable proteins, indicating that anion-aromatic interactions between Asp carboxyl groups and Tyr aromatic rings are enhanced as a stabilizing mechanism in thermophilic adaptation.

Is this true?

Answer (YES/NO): NO